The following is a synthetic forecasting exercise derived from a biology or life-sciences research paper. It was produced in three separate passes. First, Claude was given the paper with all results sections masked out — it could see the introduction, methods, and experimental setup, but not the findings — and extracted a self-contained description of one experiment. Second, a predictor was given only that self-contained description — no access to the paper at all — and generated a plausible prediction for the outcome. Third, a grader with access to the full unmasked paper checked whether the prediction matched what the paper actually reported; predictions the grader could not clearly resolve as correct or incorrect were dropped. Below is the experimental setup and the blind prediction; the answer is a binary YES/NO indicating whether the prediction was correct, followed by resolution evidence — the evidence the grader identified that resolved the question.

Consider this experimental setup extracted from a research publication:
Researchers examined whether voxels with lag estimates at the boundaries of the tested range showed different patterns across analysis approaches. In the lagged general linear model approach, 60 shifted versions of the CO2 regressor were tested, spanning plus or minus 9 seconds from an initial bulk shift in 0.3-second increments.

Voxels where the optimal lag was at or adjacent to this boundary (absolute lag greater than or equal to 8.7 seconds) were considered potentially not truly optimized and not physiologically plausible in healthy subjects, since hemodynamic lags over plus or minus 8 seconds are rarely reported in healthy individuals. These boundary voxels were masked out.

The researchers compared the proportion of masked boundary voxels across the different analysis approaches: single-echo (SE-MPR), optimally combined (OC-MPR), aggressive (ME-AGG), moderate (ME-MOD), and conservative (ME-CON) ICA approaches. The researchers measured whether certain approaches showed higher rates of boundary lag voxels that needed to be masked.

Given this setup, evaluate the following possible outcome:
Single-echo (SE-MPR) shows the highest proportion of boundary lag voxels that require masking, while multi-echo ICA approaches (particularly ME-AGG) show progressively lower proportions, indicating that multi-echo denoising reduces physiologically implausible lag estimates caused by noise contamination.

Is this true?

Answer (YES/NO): NO